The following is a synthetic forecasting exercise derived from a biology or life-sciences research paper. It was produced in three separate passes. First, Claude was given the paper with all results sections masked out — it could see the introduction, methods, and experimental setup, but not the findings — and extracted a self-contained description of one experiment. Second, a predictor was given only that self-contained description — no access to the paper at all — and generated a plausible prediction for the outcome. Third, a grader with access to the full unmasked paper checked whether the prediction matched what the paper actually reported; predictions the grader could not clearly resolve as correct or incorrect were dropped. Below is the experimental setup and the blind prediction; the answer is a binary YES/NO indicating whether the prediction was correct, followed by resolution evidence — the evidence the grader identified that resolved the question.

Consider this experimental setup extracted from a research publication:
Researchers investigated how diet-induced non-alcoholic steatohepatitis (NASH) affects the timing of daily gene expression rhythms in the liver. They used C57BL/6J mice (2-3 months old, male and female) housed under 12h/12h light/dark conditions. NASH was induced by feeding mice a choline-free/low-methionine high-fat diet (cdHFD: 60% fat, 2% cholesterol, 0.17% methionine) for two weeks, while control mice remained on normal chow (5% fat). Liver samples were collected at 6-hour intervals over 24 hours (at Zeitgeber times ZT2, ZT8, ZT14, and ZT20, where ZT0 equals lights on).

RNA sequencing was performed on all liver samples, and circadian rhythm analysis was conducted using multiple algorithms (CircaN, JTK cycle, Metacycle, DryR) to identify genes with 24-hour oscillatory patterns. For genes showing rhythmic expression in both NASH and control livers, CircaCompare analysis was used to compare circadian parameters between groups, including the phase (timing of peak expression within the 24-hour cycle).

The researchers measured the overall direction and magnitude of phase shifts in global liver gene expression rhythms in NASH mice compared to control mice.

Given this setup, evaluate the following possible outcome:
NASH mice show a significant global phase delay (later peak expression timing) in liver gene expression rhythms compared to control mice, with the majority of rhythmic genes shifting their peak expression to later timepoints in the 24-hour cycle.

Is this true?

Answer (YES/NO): NO